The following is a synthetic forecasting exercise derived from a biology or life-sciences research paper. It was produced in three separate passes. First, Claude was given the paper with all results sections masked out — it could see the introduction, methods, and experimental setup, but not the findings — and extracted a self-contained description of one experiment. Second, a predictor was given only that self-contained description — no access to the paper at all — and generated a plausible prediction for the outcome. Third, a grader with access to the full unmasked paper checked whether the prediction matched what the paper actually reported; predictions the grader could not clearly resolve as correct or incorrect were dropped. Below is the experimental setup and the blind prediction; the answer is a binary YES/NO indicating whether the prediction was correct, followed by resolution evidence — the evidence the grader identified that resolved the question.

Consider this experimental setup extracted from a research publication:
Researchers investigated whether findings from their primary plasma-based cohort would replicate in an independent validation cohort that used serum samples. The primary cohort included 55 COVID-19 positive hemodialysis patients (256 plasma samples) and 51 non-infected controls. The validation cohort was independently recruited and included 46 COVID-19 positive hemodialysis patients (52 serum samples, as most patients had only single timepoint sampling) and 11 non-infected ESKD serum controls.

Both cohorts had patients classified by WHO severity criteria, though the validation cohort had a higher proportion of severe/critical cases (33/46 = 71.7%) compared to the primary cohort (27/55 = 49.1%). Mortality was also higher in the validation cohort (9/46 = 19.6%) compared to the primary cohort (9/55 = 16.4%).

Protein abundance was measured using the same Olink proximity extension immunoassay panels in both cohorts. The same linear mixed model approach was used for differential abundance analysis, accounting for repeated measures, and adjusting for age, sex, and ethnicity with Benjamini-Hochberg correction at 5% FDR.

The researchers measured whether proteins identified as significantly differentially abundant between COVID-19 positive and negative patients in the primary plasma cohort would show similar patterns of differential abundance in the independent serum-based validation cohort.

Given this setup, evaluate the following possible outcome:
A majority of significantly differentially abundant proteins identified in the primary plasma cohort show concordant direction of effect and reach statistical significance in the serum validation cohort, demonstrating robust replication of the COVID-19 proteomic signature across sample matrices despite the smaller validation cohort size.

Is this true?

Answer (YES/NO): YES